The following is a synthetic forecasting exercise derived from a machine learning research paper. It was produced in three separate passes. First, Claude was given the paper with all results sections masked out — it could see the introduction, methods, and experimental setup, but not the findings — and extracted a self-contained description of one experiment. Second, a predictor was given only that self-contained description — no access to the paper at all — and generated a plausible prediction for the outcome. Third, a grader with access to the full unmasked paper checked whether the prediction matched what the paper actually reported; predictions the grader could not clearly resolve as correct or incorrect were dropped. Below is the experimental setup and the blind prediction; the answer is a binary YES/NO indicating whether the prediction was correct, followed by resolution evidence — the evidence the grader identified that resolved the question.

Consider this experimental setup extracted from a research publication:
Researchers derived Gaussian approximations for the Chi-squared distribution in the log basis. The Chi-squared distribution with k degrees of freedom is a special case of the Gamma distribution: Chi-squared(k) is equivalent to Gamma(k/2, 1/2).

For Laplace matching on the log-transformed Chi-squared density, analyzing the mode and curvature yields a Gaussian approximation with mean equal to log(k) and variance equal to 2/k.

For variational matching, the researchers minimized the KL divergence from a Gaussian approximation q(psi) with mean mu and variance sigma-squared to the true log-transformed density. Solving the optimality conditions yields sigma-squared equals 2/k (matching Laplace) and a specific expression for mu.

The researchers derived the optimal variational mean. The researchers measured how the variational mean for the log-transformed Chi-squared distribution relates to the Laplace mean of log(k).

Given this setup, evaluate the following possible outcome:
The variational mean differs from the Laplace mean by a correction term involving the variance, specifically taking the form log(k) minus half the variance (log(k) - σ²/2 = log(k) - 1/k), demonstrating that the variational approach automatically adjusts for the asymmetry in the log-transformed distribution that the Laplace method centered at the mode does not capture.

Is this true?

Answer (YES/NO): YES